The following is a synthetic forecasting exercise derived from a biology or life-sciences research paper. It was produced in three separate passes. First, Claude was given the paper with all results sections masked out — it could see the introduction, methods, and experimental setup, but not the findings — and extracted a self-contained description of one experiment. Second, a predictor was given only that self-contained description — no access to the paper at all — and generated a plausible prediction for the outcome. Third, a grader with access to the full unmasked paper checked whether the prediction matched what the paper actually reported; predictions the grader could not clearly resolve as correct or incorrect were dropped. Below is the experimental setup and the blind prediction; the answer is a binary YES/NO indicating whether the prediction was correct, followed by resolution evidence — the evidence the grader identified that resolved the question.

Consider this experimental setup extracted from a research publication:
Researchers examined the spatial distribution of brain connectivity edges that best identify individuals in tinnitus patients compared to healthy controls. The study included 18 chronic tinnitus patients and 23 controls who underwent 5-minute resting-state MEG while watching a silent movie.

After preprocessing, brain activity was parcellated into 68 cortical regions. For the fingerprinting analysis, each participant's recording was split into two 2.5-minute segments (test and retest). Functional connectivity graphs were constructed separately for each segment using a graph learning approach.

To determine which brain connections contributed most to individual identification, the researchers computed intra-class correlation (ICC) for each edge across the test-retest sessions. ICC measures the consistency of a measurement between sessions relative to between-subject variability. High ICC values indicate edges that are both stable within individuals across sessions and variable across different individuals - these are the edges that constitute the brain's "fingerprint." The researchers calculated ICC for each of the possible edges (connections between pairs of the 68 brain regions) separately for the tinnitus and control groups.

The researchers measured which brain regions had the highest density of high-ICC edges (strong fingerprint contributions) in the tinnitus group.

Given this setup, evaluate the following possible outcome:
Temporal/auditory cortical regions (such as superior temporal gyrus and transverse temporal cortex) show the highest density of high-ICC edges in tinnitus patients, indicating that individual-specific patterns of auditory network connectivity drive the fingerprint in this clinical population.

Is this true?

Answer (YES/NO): NO